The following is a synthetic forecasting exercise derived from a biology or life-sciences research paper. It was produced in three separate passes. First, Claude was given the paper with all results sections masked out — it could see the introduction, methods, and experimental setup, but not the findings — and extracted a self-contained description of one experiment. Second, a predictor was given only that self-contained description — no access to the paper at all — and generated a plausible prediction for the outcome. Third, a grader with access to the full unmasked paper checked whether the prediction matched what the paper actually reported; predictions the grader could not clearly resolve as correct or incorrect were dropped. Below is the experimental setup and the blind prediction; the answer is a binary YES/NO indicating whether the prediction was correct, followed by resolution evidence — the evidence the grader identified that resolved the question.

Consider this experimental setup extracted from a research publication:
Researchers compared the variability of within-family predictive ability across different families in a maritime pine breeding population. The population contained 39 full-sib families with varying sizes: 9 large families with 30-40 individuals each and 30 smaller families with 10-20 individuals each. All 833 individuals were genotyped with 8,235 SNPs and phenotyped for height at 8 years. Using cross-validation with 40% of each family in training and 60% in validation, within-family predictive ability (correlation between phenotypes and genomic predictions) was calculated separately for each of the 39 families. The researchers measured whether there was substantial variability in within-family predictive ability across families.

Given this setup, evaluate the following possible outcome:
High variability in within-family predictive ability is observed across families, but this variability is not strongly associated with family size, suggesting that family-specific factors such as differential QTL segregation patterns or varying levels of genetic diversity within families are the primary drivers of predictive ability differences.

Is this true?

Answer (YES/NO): NO